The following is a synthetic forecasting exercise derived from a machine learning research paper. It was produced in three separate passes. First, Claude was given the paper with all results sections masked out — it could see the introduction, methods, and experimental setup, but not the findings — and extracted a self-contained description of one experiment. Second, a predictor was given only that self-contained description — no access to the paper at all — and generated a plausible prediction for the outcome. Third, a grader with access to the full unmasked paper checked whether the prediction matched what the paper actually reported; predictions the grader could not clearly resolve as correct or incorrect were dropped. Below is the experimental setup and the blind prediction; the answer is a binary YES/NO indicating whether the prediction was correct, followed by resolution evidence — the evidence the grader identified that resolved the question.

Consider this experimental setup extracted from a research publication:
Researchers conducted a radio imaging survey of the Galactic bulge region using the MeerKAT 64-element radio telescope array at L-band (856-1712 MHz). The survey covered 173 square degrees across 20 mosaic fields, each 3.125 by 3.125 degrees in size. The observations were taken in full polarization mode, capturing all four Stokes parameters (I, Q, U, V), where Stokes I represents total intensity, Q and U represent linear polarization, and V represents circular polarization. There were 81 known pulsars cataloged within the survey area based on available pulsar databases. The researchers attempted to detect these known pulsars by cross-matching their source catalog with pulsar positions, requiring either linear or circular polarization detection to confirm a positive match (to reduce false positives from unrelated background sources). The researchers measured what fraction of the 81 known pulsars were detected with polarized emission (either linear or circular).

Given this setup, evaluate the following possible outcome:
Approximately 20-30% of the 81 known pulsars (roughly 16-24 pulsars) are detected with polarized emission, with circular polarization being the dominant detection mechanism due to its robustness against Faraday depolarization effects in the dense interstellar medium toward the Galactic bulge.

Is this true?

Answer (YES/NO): NO